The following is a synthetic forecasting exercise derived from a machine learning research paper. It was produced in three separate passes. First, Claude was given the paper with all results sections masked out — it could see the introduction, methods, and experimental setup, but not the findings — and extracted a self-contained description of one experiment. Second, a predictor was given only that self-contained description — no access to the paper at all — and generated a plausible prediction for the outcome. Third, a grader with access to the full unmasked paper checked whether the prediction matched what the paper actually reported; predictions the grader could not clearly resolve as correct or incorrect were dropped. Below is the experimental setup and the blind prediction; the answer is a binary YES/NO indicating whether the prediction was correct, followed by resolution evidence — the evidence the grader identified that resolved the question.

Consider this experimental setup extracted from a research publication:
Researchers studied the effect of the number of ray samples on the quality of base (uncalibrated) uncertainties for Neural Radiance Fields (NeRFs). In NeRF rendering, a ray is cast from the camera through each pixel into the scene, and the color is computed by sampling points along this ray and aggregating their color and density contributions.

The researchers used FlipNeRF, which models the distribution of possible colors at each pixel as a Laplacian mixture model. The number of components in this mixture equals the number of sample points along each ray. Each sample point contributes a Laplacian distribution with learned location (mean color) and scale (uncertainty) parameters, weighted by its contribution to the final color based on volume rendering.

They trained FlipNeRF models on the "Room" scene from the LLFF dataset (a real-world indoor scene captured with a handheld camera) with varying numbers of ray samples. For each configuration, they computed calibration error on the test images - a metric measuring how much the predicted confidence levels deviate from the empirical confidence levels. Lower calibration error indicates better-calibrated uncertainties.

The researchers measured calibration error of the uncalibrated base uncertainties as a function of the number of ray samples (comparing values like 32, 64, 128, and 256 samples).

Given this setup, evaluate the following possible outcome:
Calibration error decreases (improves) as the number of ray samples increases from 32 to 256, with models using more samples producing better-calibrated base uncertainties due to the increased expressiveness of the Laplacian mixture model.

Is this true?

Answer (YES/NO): YES